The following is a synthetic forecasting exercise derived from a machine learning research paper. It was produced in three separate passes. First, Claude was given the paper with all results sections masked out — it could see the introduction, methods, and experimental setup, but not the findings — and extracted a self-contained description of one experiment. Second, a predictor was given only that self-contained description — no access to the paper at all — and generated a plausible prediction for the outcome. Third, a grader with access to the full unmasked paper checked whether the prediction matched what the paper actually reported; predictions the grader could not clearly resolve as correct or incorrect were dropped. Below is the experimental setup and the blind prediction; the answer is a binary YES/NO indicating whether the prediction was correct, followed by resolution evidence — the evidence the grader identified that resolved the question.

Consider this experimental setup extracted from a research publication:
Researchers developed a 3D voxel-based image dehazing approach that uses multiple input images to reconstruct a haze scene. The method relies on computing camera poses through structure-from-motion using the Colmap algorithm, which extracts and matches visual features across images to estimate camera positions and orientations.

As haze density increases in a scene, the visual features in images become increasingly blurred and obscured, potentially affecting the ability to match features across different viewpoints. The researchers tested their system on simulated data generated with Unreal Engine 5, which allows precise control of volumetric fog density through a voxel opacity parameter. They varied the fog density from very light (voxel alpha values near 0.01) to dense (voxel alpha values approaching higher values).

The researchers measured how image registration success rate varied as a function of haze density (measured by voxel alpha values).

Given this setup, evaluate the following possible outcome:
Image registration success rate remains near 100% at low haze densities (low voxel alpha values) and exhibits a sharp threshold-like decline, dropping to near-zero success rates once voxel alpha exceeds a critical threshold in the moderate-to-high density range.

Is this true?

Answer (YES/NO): YES